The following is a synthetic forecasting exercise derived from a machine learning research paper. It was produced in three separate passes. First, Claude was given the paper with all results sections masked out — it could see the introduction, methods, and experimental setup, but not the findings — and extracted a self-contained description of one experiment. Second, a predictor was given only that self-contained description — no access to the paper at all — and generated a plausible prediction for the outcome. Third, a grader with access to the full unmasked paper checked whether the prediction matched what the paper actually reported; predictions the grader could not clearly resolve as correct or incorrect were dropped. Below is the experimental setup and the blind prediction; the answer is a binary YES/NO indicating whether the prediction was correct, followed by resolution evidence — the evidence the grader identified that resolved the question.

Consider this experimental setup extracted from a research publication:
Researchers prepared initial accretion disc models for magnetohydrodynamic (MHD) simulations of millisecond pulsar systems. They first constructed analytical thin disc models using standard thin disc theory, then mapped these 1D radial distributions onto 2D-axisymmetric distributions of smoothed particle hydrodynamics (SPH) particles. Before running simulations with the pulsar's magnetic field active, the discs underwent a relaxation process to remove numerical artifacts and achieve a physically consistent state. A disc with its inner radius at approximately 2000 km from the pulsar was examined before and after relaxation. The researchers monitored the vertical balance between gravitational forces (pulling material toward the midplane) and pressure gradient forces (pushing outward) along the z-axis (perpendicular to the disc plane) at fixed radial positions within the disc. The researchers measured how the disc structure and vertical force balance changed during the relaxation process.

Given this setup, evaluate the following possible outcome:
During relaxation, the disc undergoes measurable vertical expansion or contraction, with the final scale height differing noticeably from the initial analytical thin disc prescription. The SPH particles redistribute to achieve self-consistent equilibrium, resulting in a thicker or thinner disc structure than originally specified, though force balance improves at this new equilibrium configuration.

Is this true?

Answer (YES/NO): YES